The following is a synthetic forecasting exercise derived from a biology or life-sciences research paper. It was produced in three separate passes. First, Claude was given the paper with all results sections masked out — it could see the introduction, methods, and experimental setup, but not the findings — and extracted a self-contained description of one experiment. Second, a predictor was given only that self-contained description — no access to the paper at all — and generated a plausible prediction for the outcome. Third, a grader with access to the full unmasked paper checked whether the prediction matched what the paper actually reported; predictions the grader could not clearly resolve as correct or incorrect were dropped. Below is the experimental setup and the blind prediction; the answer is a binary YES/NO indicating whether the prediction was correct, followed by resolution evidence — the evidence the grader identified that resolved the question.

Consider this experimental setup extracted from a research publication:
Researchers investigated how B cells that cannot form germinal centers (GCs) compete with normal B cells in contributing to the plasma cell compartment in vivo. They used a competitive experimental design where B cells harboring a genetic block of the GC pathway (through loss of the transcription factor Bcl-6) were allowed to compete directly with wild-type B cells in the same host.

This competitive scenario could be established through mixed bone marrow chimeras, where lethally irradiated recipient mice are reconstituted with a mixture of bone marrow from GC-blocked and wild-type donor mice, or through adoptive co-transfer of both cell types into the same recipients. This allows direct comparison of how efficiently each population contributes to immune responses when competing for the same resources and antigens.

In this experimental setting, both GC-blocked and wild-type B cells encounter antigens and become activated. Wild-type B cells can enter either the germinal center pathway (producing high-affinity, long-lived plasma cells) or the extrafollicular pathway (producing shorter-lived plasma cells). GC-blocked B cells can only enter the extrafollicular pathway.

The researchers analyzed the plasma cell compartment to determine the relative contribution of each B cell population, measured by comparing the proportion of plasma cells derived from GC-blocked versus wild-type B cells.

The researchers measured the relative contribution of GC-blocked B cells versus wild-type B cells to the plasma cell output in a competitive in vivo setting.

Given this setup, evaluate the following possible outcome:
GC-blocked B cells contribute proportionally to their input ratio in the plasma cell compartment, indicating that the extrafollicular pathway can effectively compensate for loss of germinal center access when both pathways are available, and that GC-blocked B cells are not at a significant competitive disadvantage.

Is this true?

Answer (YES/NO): NO